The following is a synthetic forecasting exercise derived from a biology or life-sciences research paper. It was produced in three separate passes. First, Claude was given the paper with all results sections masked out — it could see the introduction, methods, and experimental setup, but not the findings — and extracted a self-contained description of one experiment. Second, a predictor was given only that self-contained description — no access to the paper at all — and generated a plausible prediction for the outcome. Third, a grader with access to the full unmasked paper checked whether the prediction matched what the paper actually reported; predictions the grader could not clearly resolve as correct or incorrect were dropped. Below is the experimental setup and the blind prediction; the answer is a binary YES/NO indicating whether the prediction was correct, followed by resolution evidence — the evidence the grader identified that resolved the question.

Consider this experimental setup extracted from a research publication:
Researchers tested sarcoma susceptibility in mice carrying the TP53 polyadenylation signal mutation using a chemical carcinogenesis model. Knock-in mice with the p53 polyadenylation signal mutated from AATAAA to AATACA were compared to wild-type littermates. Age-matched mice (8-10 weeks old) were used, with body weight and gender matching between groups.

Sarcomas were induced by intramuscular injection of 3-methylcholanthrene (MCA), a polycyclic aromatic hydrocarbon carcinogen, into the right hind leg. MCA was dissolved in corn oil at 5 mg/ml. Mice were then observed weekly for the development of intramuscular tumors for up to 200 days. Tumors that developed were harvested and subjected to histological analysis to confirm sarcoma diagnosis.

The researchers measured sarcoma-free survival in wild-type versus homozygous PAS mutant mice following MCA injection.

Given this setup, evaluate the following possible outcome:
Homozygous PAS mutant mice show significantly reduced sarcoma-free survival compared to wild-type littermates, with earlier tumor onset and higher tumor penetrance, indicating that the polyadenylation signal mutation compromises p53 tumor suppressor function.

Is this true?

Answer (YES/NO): YES